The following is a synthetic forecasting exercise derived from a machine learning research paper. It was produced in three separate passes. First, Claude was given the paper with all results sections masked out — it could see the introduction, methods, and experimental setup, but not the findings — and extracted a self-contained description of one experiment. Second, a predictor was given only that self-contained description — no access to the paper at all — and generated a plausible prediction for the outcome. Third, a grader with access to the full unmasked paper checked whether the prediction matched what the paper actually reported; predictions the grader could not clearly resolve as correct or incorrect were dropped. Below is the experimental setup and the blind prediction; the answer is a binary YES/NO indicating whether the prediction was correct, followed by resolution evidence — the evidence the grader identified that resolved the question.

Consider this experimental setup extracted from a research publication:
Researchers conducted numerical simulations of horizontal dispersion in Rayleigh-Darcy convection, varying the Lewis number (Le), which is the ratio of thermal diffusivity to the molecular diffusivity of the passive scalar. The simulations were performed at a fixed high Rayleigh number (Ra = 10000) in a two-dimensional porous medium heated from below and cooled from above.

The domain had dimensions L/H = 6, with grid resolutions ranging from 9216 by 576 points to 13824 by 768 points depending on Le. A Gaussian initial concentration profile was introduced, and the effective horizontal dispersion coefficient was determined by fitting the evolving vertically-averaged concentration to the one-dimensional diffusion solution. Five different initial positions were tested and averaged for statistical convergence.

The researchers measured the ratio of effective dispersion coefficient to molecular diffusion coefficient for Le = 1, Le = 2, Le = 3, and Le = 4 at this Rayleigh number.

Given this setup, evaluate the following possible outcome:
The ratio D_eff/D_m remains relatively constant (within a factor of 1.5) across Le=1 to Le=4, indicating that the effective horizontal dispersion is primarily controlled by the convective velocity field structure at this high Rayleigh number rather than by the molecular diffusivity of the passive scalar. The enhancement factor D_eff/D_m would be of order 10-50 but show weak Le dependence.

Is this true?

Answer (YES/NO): NO